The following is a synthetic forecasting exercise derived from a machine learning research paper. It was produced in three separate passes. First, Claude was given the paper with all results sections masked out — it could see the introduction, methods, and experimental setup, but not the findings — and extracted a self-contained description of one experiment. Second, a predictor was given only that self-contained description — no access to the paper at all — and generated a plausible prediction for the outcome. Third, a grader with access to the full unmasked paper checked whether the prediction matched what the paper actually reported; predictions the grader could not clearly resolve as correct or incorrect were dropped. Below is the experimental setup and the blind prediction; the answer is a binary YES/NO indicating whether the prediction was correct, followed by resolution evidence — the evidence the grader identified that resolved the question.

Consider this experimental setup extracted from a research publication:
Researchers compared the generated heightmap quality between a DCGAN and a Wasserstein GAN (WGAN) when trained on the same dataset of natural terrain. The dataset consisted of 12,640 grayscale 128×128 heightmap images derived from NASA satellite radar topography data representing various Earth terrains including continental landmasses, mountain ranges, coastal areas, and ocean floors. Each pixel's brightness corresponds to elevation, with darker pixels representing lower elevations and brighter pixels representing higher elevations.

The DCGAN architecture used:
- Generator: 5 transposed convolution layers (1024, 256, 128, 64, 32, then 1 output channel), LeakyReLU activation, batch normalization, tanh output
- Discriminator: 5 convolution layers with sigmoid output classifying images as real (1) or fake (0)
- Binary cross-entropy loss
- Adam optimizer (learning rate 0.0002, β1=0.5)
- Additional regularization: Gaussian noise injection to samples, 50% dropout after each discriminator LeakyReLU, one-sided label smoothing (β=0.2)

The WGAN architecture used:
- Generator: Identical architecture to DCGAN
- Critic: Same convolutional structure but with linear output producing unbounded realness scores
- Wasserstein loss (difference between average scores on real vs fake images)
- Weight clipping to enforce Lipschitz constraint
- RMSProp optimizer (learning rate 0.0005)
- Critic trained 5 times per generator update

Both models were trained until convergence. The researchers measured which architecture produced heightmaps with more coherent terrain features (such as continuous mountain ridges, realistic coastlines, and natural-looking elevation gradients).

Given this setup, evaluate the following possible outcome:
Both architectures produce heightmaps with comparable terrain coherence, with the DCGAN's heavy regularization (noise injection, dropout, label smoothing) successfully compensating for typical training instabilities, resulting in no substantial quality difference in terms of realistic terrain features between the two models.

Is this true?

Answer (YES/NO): NO